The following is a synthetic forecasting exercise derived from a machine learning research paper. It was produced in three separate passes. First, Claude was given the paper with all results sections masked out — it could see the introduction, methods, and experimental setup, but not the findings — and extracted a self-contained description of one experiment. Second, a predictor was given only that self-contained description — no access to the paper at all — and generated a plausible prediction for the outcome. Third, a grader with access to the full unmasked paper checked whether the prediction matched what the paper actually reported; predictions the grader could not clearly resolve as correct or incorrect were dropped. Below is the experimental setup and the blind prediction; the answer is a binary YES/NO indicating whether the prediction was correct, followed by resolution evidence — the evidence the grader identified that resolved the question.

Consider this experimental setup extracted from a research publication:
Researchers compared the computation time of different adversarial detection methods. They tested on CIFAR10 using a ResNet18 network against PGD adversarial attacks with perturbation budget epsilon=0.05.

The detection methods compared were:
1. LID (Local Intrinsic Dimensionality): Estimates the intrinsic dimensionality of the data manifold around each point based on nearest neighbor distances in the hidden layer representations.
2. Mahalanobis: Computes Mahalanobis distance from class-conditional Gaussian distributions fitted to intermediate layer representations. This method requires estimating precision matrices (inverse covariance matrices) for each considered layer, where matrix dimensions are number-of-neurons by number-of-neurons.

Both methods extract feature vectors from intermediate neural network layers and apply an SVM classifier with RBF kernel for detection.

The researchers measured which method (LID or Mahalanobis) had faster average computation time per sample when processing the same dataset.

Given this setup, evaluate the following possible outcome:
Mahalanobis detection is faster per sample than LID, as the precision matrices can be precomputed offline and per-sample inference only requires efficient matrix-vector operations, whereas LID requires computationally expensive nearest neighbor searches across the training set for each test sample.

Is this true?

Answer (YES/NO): NO